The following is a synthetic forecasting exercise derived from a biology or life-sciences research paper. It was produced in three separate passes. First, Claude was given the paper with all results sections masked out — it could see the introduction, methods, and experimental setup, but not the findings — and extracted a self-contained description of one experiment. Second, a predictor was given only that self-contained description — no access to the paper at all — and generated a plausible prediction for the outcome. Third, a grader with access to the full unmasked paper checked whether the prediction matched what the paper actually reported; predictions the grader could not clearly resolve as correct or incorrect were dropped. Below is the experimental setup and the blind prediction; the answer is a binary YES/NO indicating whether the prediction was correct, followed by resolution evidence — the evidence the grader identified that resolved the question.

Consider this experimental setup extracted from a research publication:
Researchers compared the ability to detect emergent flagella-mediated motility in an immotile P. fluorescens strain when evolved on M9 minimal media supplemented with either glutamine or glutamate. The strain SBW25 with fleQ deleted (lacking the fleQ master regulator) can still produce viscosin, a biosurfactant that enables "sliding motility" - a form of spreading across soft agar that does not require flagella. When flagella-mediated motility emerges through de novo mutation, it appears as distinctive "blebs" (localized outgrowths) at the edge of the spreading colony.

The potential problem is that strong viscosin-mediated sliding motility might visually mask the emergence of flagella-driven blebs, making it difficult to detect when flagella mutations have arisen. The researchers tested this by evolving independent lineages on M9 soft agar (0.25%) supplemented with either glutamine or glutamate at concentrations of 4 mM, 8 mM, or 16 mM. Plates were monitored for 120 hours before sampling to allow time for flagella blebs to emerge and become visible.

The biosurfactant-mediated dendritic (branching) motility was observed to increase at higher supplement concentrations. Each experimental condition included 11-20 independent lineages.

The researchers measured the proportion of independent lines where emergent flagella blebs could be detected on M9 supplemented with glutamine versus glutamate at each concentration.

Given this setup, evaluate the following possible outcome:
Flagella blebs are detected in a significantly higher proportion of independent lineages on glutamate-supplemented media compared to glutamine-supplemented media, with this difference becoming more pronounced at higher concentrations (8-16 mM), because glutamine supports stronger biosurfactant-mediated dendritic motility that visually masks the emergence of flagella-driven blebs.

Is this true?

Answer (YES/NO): NO